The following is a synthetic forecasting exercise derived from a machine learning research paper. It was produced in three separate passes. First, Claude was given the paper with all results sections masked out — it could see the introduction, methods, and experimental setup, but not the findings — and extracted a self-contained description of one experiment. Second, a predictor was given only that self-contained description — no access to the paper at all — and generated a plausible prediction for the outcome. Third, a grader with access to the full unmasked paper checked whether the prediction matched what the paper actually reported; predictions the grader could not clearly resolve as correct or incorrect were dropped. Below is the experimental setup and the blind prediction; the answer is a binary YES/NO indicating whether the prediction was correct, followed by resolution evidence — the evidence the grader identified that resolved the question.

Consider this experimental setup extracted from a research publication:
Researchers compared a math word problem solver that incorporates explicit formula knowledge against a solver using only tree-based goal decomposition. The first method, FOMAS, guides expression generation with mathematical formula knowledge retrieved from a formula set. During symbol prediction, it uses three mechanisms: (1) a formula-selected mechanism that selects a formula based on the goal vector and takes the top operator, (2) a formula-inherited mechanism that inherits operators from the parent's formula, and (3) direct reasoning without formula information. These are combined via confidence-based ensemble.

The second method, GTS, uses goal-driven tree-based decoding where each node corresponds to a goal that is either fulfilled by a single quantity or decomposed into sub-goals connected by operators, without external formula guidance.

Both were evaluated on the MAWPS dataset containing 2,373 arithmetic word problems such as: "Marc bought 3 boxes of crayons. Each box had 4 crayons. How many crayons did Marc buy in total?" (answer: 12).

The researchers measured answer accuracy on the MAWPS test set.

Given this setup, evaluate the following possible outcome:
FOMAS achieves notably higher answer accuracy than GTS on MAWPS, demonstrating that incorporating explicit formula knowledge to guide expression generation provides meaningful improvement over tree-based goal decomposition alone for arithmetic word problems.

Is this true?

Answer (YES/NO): YES